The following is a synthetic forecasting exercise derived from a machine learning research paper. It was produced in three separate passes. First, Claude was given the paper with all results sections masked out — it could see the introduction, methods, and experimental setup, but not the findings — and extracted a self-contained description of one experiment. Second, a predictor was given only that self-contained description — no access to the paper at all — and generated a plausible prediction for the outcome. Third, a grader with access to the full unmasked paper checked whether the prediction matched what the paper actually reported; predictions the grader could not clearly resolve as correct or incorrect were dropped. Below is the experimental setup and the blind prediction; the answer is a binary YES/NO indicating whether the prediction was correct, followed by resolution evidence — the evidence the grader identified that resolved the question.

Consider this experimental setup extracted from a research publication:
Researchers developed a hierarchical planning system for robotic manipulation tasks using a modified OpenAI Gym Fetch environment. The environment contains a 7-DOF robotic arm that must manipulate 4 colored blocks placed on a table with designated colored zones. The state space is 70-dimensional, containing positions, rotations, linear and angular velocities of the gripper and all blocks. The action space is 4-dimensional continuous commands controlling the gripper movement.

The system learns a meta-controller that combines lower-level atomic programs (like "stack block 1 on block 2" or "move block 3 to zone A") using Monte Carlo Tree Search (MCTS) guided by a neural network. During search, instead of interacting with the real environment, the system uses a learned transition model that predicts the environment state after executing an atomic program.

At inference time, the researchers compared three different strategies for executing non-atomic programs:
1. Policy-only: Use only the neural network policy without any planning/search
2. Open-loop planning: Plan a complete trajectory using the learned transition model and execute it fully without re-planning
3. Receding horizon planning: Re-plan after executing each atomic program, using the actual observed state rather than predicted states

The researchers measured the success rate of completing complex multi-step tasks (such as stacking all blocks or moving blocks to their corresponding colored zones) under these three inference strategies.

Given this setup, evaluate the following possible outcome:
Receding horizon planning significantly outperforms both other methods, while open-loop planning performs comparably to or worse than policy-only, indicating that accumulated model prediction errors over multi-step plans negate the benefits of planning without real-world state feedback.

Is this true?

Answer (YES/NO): NO